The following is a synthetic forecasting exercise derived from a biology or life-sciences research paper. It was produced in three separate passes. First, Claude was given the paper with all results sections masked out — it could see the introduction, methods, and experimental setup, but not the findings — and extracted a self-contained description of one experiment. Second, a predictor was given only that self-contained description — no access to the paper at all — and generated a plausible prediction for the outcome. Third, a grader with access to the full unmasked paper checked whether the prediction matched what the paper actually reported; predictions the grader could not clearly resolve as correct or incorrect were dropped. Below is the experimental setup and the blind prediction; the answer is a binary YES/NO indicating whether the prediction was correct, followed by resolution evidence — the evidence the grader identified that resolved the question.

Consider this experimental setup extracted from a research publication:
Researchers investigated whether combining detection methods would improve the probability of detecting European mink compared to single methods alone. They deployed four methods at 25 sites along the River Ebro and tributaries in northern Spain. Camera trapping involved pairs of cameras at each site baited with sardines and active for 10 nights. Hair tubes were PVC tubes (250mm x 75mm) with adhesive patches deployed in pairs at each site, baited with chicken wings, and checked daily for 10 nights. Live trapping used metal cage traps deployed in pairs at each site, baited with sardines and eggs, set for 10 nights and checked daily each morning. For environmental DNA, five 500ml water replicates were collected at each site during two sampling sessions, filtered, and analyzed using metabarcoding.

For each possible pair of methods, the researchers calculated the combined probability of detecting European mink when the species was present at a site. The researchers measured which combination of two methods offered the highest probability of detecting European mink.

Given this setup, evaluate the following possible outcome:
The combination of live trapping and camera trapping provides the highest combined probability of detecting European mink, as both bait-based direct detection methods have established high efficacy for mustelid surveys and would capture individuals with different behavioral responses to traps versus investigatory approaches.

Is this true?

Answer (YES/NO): NO